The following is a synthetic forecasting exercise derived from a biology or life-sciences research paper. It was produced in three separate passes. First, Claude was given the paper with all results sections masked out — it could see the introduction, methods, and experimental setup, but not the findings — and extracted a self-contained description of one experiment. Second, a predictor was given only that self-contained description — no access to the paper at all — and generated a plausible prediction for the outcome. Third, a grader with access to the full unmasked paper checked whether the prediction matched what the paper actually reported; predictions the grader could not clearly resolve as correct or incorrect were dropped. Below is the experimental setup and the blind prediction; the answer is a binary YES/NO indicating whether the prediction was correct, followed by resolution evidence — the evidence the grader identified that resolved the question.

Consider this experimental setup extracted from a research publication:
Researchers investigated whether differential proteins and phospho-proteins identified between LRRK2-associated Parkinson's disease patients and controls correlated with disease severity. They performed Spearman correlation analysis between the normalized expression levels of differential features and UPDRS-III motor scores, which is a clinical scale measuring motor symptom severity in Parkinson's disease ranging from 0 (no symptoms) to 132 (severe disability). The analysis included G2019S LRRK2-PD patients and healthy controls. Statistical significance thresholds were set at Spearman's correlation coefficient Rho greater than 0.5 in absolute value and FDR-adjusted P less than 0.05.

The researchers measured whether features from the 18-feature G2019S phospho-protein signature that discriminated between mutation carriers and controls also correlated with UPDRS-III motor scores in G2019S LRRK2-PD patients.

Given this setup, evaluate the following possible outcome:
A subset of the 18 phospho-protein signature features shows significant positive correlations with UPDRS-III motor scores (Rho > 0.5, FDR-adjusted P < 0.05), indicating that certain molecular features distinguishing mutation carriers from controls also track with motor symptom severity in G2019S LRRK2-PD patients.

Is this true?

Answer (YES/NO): NO